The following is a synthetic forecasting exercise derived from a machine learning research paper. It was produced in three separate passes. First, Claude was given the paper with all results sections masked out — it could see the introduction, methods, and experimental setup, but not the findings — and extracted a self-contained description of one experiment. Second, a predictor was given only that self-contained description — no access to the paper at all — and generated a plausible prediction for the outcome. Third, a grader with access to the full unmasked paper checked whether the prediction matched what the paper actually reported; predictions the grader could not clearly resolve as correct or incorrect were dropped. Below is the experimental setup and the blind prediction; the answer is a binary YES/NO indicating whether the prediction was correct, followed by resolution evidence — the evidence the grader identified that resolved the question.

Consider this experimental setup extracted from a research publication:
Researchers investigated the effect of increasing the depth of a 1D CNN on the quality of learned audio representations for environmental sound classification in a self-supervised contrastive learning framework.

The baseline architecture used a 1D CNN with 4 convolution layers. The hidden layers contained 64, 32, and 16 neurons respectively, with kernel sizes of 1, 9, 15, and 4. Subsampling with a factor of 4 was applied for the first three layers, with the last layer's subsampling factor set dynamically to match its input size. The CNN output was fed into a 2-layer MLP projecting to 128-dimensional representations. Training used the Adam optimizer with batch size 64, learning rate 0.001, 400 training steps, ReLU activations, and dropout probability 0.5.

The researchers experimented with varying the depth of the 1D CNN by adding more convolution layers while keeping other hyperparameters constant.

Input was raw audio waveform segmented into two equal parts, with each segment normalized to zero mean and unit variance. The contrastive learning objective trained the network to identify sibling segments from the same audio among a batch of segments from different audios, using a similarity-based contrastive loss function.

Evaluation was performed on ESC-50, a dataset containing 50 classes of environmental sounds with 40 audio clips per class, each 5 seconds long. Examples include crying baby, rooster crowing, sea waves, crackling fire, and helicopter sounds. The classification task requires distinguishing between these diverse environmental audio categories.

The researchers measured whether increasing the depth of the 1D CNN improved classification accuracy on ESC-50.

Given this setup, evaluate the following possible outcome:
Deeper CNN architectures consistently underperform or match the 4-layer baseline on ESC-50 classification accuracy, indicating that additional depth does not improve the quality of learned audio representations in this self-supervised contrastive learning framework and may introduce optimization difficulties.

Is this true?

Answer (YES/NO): NO